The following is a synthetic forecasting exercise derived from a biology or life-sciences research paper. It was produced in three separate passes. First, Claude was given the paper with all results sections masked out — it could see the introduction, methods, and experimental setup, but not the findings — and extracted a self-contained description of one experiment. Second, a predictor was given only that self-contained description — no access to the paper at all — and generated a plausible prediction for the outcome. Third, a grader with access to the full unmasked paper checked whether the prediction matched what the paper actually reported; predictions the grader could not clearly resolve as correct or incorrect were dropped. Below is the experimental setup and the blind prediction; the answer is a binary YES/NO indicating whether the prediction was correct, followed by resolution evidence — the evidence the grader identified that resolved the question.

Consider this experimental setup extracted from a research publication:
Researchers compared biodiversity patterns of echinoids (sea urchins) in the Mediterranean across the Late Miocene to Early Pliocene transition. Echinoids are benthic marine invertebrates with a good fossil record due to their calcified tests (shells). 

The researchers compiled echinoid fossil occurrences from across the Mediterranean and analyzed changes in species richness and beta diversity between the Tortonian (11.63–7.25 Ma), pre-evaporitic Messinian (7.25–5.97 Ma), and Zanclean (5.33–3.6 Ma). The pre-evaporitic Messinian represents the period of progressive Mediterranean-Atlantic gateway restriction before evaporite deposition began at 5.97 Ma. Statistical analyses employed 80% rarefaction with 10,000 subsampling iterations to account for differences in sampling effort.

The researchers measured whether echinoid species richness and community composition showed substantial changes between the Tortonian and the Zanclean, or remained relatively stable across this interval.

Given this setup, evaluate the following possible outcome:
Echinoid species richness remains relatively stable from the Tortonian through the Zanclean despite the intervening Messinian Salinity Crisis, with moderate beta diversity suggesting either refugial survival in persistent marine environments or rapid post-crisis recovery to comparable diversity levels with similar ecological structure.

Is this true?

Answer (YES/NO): NO